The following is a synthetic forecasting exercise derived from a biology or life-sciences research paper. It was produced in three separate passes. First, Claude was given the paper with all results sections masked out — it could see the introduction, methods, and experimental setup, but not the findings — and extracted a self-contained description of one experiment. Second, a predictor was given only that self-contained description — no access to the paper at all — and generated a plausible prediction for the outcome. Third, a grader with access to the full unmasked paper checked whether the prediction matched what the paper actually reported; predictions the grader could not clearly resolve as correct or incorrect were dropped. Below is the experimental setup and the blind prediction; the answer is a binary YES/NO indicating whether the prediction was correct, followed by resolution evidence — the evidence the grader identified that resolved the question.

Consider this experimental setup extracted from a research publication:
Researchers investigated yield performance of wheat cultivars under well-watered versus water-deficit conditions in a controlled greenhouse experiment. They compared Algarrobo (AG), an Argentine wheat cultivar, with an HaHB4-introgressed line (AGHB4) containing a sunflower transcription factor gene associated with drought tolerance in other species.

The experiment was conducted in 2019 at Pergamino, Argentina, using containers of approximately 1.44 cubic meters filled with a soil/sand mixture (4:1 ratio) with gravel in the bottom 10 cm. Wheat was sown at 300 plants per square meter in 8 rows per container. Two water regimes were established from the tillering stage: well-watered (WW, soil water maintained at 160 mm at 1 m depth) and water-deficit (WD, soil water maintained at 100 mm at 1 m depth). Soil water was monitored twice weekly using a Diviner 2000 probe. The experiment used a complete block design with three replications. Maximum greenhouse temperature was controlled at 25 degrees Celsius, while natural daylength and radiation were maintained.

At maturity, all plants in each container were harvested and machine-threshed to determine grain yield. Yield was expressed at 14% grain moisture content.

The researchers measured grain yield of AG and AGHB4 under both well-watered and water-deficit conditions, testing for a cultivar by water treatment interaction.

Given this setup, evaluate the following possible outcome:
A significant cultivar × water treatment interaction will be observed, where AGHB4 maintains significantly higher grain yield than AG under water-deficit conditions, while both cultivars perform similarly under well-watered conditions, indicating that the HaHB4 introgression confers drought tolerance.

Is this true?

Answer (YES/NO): YES